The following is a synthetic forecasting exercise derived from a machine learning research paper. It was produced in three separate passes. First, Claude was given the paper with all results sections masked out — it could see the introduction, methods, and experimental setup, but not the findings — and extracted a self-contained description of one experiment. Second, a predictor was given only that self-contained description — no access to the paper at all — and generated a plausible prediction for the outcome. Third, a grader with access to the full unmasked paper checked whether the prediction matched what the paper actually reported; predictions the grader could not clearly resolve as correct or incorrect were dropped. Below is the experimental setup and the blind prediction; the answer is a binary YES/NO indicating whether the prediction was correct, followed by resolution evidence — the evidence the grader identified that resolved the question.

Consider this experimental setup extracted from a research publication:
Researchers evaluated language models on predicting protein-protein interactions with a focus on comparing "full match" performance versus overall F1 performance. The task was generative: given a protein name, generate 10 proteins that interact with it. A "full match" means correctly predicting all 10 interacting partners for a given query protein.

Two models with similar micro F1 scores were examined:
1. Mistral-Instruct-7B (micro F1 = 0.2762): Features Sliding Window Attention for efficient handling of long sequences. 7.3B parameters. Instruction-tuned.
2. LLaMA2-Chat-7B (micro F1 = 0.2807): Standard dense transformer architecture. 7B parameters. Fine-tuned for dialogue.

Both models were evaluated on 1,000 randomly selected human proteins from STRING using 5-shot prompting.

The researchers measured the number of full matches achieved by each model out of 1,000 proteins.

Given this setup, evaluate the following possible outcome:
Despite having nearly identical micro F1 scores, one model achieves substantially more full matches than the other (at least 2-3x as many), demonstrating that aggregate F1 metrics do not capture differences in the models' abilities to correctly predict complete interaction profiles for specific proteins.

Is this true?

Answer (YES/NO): NO